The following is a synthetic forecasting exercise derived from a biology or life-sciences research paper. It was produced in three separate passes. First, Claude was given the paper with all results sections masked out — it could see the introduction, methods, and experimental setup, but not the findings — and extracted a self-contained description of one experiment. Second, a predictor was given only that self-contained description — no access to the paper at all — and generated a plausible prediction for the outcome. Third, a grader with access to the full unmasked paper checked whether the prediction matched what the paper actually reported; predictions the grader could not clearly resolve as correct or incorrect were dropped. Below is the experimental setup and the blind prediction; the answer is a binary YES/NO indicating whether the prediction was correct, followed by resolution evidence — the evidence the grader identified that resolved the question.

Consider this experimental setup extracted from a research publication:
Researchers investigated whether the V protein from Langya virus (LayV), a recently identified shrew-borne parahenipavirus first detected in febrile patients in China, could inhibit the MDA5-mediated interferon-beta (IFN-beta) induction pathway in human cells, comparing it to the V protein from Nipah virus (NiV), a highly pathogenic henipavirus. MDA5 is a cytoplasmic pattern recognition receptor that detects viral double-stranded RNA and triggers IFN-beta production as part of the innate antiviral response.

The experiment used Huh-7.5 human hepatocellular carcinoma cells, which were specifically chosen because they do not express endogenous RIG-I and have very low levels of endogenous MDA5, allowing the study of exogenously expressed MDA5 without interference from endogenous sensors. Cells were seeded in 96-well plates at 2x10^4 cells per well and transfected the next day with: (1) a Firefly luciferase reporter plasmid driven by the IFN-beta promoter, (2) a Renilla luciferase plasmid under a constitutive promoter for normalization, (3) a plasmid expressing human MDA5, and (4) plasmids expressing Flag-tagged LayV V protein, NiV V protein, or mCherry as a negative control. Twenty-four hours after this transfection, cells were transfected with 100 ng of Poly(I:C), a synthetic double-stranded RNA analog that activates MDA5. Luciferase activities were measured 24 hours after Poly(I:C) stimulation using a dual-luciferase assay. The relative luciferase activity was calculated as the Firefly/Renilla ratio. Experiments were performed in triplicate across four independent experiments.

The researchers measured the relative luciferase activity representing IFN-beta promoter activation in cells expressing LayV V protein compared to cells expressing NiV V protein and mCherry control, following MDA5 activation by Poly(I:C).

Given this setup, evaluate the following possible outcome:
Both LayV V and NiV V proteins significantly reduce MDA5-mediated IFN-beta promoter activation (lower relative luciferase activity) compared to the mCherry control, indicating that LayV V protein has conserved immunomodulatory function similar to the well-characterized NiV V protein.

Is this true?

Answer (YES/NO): YES